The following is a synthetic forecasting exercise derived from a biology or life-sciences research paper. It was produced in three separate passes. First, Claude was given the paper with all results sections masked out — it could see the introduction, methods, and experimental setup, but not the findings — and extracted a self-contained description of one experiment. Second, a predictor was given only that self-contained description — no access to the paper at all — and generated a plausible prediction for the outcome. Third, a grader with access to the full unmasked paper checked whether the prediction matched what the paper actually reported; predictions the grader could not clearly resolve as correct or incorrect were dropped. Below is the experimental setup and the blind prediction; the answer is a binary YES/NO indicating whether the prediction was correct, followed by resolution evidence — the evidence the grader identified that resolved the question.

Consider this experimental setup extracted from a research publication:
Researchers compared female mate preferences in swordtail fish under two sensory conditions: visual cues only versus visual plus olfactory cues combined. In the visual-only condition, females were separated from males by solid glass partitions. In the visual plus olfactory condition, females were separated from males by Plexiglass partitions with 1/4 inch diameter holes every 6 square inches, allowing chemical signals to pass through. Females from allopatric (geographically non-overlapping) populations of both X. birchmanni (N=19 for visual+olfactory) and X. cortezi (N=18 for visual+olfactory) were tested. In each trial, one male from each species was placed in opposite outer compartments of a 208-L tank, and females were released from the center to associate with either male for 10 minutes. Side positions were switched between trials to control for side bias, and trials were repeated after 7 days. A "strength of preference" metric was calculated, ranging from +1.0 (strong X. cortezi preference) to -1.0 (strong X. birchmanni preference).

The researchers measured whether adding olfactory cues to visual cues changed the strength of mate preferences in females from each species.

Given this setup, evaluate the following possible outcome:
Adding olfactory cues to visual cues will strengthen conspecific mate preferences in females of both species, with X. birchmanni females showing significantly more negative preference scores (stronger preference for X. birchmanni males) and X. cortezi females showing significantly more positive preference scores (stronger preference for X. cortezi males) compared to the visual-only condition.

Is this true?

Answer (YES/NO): NO